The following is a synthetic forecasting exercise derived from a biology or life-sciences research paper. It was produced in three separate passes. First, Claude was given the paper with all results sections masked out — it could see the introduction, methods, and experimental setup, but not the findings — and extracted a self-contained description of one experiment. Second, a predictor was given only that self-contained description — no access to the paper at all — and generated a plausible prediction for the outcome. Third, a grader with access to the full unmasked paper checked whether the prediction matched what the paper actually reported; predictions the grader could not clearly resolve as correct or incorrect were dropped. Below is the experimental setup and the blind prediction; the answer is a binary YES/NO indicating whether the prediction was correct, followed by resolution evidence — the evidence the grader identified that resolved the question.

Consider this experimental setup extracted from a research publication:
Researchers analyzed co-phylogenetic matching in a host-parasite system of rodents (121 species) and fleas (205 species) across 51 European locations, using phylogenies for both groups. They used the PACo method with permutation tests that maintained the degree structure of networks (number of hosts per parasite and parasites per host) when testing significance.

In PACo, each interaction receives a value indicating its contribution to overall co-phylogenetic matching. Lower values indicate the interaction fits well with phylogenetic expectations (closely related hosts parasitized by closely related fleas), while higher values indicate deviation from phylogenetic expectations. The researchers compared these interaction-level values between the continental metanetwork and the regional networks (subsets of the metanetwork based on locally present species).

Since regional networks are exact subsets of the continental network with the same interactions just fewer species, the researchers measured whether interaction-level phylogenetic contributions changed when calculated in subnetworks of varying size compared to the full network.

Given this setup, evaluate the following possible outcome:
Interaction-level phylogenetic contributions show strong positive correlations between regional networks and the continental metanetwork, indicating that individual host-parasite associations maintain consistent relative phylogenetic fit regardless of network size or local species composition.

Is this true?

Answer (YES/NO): YES